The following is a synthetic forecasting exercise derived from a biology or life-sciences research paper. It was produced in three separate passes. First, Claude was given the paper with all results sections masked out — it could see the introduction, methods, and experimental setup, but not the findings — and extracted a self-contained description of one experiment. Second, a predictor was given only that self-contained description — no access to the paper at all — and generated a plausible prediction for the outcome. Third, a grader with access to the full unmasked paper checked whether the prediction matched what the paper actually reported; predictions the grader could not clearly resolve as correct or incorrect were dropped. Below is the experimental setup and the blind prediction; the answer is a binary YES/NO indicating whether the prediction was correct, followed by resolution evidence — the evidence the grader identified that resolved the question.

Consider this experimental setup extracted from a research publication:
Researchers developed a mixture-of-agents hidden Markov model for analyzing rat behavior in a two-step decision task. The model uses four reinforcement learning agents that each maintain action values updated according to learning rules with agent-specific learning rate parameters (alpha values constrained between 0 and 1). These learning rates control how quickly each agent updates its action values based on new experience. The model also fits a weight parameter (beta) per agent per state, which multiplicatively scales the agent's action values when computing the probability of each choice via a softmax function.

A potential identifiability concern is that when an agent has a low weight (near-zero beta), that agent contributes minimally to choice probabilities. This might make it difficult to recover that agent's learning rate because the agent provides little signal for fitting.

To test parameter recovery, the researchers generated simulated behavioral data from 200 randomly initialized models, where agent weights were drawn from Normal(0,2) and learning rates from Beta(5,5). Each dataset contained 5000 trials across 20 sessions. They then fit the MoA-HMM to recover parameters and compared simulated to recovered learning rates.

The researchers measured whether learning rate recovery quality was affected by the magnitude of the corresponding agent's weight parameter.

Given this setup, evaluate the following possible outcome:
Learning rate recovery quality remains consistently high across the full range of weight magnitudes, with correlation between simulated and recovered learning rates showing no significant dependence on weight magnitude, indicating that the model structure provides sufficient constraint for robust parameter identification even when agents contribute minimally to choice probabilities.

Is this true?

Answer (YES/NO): NO